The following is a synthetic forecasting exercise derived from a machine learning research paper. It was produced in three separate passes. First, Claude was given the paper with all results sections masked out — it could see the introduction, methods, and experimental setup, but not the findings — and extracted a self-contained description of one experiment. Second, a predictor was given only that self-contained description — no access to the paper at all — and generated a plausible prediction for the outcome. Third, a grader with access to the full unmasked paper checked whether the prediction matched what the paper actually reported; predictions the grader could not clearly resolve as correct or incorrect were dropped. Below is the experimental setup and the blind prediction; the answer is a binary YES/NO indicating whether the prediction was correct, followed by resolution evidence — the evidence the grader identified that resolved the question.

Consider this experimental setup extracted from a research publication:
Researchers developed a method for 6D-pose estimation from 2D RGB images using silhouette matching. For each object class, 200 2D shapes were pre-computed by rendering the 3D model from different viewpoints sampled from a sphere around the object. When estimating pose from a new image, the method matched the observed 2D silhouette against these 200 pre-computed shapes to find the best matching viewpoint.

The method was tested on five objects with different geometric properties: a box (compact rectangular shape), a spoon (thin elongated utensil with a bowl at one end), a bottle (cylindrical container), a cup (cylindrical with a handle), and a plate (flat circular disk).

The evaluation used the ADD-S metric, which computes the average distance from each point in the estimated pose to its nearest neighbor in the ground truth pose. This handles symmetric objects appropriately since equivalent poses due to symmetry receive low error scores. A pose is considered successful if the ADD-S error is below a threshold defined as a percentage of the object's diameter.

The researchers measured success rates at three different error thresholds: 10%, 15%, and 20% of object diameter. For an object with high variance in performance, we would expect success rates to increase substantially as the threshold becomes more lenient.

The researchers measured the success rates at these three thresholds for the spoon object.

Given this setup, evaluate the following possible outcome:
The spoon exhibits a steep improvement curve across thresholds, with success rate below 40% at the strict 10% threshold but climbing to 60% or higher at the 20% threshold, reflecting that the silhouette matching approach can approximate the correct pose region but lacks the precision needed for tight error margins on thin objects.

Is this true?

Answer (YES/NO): NO